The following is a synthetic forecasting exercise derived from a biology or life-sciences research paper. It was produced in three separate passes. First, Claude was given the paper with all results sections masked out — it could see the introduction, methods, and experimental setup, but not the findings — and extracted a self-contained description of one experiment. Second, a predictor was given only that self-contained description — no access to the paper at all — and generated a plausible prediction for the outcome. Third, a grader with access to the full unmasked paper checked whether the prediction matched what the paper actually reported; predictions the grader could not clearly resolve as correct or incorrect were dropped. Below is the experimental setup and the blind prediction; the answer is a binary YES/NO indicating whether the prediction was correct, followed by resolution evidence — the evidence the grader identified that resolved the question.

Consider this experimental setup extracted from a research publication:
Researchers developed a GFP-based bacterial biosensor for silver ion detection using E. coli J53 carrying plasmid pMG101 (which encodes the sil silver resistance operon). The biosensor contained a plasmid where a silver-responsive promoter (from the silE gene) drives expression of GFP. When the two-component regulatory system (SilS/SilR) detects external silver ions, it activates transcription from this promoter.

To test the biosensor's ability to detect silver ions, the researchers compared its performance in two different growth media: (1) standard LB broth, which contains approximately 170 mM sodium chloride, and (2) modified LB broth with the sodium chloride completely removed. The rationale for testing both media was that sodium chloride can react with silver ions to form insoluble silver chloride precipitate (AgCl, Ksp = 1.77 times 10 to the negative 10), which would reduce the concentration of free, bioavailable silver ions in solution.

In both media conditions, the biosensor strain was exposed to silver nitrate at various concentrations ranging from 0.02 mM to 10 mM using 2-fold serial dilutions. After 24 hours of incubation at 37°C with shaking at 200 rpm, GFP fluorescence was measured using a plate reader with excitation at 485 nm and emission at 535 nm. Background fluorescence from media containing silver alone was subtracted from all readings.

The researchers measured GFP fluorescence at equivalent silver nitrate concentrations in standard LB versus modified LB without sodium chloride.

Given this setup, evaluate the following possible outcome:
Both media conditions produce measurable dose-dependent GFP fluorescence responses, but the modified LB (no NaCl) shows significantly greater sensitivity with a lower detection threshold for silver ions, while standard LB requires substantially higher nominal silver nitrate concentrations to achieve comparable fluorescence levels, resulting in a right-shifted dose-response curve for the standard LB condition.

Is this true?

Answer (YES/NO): NO